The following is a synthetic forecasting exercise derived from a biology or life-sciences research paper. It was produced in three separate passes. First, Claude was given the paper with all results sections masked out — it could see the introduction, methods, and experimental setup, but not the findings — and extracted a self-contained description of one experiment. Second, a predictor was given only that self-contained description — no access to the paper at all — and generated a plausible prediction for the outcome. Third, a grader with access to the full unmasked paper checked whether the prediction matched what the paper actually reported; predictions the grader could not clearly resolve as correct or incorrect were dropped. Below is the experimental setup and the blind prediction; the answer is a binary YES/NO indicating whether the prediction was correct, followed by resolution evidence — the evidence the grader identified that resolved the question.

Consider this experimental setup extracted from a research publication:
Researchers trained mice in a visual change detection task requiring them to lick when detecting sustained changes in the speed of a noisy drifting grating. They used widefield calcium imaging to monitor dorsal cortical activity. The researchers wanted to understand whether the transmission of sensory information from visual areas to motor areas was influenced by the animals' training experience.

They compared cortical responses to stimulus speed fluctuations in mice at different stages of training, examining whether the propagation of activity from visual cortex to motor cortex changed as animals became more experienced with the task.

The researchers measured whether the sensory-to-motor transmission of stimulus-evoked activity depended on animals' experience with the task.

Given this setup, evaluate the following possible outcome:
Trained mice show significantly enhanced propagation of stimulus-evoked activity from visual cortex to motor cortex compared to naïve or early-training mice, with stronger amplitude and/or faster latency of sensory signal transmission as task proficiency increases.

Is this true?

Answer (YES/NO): NO